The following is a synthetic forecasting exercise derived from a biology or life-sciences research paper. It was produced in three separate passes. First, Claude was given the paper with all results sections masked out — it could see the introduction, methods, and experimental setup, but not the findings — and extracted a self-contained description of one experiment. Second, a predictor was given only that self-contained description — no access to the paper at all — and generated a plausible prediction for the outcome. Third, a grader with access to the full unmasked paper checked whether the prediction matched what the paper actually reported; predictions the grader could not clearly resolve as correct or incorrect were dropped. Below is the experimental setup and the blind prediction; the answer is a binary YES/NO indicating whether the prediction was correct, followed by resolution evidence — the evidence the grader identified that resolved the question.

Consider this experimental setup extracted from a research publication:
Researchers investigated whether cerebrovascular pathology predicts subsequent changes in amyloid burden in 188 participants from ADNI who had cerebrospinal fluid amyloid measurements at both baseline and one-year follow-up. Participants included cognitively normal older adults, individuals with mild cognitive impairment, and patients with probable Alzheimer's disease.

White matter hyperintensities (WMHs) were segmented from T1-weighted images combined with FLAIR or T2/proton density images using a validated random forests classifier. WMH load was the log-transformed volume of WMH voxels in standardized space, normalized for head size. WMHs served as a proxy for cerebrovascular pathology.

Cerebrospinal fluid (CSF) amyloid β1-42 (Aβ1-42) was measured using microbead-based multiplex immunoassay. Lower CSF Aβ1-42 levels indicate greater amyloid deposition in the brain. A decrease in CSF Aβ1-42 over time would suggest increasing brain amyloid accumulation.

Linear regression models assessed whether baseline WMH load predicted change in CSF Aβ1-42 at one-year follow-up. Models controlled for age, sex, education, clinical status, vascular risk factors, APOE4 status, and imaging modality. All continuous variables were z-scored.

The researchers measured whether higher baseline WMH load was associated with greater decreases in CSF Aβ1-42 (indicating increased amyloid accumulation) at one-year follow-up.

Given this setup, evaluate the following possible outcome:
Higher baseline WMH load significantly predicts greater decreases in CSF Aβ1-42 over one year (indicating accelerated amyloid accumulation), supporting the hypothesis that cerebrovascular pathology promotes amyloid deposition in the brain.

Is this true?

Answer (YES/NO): NO